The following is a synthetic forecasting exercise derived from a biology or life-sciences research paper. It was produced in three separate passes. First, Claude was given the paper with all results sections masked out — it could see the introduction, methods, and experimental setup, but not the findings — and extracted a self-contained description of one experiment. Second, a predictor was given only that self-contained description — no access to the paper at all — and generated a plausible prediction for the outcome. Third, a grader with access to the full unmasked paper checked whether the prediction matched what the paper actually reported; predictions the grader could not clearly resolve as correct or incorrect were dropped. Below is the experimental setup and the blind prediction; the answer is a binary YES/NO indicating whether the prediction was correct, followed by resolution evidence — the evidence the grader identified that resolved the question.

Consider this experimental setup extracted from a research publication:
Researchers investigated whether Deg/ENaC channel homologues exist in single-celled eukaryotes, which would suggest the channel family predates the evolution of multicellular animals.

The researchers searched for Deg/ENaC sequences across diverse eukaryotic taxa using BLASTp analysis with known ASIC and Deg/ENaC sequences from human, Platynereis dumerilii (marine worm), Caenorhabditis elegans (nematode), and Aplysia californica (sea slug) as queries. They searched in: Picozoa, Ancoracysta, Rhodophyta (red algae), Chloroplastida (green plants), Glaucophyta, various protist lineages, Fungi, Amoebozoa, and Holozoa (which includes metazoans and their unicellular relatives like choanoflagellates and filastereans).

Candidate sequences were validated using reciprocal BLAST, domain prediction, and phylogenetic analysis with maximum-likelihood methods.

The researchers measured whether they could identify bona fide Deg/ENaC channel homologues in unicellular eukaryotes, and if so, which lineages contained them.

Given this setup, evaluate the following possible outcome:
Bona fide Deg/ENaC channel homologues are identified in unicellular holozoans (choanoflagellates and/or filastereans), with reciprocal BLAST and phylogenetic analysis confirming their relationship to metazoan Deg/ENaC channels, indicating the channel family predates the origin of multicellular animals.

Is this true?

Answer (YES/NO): YES